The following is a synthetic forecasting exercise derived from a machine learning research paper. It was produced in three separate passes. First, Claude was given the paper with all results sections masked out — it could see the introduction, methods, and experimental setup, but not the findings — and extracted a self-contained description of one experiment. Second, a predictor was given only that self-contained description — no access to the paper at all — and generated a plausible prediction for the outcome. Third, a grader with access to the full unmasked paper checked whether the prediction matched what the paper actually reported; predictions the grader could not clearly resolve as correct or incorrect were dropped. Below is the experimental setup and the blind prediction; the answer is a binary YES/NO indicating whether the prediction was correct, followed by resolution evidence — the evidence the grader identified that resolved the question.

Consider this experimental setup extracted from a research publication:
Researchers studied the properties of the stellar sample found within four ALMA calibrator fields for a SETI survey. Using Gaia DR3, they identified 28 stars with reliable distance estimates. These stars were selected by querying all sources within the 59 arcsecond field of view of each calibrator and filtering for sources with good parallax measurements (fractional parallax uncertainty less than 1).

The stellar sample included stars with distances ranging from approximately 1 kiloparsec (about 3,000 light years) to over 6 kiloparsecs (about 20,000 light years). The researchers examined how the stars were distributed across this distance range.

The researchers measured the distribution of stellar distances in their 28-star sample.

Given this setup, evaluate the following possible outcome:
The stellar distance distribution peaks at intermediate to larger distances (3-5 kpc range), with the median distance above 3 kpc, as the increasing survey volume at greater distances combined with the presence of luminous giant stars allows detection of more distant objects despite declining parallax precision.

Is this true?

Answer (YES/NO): YES